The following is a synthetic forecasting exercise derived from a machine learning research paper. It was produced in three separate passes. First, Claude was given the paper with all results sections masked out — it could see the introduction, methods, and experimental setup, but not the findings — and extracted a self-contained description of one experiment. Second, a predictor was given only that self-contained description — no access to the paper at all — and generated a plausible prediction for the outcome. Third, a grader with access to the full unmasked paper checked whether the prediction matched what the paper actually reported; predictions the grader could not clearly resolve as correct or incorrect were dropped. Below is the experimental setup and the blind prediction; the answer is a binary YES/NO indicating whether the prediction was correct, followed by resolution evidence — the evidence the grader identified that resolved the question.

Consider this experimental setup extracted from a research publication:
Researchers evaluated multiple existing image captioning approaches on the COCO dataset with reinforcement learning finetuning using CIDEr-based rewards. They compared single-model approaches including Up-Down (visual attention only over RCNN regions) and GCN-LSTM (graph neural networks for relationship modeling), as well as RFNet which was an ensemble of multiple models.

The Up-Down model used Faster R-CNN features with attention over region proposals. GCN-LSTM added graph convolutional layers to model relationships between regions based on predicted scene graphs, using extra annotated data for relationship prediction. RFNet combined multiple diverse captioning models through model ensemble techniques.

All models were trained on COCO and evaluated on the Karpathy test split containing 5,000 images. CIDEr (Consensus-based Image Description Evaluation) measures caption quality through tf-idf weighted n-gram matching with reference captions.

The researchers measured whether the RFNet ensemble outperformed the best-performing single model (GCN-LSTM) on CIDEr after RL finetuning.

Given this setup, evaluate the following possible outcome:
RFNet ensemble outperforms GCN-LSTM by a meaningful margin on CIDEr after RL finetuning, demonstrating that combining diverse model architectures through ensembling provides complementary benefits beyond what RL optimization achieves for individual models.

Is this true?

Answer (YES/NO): NO